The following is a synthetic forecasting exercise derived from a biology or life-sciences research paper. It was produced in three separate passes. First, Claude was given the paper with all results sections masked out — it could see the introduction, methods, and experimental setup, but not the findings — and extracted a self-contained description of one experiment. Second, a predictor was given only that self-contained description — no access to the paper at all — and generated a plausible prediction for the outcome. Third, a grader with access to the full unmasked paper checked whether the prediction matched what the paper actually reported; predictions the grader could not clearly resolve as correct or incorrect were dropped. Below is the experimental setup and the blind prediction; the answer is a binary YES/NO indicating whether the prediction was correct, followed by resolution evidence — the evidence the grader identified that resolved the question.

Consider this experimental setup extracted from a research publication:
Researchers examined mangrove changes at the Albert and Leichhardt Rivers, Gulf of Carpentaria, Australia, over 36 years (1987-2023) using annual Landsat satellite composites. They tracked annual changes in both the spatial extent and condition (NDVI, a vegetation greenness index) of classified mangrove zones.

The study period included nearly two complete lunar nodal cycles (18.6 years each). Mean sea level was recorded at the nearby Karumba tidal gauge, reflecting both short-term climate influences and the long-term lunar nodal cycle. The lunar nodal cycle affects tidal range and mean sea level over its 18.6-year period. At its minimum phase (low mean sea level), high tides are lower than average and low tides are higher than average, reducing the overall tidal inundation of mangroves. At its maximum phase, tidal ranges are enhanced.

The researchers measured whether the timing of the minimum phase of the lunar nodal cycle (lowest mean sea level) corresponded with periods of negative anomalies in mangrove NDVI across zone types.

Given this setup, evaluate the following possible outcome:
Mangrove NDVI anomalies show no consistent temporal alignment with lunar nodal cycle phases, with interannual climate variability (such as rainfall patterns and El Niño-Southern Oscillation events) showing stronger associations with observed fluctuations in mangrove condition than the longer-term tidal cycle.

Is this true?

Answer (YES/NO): NO